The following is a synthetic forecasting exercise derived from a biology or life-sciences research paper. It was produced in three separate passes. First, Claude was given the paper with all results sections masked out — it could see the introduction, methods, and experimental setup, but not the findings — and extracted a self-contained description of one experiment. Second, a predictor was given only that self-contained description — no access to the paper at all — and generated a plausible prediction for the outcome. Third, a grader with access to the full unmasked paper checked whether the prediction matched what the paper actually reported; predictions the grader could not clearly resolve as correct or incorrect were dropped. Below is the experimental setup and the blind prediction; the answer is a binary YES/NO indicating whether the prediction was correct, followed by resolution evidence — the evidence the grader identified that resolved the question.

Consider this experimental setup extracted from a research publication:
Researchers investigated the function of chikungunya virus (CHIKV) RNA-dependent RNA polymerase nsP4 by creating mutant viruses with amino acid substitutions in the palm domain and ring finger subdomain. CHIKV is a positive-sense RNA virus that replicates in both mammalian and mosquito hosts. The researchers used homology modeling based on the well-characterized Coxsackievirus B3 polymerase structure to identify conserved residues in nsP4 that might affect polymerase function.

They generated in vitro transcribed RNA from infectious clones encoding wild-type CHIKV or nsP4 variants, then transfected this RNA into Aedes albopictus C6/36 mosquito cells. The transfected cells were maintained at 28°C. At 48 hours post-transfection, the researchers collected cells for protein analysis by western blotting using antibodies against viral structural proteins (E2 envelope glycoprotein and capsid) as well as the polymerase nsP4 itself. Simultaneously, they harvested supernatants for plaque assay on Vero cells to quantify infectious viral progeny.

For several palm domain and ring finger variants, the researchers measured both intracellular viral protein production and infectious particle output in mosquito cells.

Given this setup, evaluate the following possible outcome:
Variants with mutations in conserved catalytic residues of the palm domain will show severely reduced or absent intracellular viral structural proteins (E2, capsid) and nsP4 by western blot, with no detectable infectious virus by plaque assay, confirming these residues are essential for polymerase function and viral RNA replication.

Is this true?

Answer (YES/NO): NO